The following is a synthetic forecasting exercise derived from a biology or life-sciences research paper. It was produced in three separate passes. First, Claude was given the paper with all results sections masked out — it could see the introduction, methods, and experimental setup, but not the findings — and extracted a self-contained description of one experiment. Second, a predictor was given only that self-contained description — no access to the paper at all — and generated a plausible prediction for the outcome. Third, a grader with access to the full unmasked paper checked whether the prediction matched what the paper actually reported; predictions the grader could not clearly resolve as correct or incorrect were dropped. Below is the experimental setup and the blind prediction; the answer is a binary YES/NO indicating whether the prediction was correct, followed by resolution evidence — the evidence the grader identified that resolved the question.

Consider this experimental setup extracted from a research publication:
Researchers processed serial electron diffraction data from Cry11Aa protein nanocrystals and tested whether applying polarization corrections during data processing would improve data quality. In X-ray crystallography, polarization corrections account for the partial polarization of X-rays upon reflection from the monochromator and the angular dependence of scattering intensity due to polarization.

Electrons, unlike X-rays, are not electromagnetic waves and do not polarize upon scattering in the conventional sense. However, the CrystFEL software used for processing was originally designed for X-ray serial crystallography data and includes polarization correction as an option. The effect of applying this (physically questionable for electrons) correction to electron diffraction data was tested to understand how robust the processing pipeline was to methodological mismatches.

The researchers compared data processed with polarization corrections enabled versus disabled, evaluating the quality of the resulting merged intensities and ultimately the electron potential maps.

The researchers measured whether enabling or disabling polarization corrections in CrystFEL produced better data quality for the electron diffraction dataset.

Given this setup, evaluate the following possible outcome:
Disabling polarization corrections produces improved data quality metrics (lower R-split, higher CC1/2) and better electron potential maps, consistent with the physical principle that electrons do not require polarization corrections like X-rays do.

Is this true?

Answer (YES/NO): YES